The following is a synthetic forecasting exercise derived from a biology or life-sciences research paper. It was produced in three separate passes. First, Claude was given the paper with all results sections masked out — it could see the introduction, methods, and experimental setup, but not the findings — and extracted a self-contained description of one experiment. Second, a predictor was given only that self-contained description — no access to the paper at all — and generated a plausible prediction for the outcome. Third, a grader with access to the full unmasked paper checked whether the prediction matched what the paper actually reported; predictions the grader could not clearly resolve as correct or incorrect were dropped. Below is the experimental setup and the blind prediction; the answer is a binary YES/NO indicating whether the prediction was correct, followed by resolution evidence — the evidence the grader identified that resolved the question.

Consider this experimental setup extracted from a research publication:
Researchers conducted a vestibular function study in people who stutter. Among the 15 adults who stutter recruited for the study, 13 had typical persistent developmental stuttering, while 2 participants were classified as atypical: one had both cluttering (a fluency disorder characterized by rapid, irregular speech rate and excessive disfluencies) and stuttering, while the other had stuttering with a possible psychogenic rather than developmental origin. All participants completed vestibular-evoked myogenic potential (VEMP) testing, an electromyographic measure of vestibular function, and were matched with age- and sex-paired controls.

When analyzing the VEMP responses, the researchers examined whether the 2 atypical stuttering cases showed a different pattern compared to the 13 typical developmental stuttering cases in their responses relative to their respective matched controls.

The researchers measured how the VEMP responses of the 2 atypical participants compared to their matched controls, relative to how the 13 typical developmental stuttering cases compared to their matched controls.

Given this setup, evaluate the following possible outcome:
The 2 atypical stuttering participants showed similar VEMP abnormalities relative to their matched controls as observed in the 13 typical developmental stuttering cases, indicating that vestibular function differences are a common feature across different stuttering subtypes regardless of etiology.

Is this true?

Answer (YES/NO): NO